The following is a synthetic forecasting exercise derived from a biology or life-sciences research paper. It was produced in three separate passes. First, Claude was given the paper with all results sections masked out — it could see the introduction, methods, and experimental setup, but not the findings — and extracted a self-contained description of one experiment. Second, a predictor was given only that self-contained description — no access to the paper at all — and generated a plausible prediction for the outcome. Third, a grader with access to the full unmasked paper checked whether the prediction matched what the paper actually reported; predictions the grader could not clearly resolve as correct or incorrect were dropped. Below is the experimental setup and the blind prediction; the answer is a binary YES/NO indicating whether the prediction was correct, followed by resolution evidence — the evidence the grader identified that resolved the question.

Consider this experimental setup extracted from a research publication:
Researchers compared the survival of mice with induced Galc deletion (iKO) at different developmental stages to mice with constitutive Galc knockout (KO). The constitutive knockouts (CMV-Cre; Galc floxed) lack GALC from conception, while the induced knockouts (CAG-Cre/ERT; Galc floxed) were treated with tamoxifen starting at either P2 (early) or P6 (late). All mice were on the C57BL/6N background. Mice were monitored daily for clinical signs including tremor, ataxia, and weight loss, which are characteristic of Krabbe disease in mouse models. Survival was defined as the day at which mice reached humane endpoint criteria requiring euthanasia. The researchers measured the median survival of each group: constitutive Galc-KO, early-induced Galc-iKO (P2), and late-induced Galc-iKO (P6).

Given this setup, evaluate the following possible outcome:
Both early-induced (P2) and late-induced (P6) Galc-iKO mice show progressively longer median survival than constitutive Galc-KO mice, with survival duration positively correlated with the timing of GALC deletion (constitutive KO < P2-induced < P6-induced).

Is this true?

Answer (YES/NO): YES